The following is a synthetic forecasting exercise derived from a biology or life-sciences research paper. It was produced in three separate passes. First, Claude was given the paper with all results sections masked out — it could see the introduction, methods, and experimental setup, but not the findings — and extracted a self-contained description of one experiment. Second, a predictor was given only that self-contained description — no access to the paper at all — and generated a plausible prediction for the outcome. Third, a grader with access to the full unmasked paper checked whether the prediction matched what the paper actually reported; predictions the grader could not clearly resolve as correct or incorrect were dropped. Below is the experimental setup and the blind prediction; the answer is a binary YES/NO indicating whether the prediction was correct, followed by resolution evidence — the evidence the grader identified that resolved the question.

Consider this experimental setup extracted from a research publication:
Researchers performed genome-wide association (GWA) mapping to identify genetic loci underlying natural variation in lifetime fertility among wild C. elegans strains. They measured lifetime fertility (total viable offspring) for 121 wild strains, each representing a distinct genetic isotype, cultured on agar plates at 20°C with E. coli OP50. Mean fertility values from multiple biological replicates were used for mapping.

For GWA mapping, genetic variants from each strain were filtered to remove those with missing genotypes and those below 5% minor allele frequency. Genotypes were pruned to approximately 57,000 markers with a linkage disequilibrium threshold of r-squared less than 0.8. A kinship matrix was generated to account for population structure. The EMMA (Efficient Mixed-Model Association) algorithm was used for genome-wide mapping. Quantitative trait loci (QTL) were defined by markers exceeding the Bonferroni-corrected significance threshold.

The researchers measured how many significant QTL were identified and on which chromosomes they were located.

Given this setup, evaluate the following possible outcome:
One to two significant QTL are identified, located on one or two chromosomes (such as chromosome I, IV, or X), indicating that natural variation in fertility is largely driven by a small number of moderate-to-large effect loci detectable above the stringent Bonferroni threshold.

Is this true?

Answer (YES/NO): NO